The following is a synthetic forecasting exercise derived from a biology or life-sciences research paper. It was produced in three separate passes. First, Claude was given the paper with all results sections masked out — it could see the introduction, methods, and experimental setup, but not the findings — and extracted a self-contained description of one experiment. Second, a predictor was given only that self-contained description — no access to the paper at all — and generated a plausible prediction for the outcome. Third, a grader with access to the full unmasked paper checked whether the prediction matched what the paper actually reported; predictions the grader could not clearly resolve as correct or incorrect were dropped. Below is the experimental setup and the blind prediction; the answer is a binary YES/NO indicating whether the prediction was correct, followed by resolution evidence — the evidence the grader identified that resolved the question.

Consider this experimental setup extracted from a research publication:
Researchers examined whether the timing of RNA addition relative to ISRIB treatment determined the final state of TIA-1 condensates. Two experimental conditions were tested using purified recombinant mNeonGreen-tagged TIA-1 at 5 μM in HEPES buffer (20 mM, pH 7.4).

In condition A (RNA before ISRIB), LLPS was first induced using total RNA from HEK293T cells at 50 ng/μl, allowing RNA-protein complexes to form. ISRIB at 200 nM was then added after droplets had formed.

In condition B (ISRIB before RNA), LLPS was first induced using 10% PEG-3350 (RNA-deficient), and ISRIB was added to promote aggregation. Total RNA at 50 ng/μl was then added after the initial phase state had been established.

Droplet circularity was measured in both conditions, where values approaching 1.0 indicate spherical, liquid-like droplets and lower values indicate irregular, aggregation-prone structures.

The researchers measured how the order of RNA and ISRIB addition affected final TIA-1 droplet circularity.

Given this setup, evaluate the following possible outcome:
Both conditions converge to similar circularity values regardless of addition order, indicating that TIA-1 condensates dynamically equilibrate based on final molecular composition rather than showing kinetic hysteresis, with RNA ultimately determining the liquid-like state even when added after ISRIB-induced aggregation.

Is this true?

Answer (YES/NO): NO